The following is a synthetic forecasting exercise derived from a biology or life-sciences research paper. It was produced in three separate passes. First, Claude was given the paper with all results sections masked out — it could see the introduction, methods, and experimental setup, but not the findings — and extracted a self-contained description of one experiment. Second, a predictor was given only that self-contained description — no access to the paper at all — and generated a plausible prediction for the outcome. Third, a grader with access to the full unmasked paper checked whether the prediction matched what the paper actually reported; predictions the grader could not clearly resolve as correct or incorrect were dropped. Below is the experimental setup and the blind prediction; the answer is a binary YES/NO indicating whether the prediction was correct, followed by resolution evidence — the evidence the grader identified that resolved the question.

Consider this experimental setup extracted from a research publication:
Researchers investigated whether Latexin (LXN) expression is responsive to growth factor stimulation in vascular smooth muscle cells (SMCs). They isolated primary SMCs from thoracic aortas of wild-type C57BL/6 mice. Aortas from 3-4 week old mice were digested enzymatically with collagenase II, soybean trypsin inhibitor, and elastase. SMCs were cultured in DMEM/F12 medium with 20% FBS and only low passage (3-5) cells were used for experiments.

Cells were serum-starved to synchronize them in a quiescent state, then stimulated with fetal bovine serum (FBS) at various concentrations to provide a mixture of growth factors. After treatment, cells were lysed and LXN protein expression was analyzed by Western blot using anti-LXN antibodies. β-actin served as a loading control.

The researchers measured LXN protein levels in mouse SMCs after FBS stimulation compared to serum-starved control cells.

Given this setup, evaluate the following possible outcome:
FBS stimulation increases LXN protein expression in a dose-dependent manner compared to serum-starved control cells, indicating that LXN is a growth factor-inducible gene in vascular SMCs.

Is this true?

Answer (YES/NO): YES